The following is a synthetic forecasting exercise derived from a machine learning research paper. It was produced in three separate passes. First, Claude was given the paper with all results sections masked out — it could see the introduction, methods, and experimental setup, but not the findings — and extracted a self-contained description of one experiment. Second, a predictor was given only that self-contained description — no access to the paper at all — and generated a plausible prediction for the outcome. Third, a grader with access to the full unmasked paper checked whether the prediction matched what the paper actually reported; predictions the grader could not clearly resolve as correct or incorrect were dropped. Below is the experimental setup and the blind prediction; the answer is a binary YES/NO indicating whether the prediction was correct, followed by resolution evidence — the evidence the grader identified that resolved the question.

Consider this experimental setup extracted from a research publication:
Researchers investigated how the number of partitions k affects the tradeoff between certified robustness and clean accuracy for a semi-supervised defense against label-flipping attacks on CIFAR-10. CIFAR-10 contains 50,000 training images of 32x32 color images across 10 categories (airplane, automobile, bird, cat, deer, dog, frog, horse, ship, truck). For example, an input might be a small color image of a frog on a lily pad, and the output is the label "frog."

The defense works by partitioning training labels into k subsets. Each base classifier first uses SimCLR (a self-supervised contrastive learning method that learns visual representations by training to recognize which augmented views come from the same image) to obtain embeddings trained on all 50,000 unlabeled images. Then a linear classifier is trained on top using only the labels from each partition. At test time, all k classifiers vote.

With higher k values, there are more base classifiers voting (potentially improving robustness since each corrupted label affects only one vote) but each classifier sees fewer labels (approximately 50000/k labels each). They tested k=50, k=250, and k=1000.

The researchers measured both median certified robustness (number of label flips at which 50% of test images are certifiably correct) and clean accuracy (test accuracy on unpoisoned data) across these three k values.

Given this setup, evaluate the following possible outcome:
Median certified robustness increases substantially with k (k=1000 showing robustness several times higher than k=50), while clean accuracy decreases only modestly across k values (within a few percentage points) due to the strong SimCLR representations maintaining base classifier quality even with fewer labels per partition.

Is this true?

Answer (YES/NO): YES